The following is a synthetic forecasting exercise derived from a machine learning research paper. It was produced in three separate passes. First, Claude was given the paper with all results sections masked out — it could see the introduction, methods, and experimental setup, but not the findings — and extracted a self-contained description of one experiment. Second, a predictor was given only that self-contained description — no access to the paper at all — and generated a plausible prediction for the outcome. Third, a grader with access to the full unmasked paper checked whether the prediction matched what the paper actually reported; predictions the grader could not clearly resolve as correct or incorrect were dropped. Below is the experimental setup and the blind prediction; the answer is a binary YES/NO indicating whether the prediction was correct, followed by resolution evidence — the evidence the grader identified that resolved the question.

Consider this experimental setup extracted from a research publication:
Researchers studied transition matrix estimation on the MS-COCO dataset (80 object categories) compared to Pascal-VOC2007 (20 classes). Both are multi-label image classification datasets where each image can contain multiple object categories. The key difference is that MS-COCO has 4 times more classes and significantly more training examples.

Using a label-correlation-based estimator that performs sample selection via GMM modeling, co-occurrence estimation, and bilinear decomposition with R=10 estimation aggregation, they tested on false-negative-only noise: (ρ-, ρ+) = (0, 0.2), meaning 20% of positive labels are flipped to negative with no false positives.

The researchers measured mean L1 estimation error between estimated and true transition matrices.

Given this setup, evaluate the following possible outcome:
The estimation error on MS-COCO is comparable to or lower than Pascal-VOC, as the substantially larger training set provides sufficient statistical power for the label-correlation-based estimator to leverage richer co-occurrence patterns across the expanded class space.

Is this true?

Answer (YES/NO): NO